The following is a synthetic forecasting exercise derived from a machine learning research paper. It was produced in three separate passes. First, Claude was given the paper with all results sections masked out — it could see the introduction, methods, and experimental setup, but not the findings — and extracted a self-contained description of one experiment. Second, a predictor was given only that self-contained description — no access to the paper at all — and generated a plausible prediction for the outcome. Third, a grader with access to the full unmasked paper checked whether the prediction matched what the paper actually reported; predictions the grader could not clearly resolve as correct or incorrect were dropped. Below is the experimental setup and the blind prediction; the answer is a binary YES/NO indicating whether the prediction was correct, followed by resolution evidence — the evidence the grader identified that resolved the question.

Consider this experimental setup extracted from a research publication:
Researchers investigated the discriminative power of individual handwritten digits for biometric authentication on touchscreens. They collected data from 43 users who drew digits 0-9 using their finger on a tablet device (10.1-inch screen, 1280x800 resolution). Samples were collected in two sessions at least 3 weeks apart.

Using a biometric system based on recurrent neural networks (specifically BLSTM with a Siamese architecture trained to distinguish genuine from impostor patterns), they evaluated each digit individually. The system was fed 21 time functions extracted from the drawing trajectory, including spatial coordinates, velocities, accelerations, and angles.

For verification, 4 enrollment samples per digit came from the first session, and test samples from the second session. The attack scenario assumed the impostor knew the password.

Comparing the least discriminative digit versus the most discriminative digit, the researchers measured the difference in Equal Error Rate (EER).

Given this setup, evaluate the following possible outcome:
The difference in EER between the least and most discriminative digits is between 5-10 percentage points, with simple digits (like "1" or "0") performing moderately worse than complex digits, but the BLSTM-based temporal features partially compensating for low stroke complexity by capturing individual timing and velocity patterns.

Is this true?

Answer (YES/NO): NO